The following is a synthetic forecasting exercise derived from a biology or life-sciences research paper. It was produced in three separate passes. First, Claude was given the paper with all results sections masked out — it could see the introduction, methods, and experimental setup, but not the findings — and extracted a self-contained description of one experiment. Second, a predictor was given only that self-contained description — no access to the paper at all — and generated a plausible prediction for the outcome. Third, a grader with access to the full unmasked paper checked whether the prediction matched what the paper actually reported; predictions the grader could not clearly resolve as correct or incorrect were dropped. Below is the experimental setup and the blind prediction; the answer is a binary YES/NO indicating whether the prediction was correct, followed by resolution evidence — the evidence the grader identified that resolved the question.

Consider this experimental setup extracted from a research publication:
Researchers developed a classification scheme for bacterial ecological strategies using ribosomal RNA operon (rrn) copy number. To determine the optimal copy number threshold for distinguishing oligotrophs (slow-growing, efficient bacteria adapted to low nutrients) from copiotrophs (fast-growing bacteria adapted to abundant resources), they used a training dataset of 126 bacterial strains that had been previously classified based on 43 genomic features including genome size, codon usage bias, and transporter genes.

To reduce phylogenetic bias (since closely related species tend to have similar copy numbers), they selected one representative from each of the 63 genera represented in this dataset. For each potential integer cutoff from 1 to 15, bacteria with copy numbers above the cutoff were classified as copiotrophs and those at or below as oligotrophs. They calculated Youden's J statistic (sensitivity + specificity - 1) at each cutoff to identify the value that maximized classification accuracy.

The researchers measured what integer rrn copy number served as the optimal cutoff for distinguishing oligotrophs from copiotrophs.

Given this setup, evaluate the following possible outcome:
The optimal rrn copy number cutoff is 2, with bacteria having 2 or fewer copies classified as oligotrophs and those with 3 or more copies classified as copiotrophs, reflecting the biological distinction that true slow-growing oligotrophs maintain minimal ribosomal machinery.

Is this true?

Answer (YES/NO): YES